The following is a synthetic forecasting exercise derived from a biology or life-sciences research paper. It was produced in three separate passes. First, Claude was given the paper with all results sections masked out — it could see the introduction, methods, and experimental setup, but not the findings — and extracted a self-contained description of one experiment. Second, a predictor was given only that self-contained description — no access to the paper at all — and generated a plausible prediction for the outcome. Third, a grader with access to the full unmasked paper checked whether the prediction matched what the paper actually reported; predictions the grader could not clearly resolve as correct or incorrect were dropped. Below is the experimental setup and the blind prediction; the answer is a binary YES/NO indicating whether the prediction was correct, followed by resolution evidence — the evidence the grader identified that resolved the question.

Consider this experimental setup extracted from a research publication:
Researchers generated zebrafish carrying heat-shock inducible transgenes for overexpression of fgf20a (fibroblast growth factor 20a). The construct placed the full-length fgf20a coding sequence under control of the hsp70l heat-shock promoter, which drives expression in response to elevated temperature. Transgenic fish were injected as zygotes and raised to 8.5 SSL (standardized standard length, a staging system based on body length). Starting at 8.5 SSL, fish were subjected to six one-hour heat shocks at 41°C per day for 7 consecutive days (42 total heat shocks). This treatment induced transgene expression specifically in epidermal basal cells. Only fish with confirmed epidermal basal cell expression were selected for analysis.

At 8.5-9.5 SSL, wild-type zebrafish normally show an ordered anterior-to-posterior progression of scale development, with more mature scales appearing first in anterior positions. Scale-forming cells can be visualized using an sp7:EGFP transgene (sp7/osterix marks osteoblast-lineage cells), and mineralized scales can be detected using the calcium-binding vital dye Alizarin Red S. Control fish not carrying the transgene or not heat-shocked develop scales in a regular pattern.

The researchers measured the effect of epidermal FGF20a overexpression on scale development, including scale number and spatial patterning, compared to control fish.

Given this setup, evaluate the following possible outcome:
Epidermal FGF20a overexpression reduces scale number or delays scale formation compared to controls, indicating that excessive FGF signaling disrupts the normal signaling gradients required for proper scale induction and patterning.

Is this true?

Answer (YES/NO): NO